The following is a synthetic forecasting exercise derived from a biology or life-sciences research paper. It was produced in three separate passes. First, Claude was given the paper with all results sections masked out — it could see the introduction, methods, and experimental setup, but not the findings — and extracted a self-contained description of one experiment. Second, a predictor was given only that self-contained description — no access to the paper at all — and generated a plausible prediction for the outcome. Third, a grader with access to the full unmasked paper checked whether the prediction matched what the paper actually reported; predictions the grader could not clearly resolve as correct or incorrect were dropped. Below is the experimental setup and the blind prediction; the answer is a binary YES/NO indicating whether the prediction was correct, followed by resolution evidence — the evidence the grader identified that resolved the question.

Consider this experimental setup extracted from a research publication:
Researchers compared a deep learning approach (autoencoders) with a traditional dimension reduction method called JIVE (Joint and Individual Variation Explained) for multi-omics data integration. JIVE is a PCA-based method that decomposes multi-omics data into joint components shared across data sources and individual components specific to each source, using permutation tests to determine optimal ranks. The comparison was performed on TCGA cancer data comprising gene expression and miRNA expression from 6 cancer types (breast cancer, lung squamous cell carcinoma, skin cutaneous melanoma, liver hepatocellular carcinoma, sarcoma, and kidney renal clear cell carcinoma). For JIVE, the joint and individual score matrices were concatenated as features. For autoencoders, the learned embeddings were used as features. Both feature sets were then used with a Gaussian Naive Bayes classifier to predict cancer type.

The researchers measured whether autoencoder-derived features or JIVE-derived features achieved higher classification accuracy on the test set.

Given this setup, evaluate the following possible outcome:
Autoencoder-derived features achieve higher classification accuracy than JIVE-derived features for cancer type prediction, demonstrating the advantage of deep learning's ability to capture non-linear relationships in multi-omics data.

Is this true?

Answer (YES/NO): YES